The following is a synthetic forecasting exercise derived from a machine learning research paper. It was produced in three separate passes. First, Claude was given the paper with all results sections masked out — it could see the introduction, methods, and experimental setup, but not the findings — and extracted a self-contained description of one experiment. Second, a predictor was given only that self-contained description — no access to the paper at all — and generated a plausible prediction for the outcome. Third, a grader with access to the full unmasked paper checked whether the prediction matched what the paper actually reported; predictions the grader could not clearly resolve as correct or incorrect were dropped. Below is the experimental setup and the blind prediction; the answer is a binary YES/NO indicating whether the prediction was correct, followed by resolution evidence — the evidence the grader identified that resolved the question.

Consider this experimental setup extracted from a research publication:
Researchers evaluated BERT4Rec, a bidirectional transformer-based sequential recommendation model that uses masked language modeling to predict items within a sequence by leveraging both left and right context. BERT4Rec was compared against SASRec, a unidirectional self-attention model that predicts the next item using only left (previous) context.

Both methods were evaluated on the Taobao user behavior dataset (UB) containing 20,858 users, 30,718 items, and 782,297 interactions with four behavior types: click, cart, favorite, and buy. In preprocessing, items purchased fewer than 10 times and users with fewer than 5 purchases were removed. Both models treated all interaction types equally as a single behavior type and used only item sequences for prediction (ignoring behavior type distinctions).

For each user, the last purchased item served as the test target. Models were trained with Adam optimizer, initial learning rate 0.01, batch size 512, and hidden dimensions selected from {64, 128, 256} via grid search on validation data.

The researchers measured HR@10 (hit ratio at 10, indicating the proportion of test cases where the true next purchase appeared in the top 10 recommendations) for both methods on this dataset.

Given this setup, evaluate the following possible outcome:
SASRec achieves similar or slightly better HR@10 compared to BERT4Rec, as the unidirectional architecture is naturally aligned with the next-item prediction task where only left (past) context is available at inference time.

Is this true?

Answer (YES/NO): NO